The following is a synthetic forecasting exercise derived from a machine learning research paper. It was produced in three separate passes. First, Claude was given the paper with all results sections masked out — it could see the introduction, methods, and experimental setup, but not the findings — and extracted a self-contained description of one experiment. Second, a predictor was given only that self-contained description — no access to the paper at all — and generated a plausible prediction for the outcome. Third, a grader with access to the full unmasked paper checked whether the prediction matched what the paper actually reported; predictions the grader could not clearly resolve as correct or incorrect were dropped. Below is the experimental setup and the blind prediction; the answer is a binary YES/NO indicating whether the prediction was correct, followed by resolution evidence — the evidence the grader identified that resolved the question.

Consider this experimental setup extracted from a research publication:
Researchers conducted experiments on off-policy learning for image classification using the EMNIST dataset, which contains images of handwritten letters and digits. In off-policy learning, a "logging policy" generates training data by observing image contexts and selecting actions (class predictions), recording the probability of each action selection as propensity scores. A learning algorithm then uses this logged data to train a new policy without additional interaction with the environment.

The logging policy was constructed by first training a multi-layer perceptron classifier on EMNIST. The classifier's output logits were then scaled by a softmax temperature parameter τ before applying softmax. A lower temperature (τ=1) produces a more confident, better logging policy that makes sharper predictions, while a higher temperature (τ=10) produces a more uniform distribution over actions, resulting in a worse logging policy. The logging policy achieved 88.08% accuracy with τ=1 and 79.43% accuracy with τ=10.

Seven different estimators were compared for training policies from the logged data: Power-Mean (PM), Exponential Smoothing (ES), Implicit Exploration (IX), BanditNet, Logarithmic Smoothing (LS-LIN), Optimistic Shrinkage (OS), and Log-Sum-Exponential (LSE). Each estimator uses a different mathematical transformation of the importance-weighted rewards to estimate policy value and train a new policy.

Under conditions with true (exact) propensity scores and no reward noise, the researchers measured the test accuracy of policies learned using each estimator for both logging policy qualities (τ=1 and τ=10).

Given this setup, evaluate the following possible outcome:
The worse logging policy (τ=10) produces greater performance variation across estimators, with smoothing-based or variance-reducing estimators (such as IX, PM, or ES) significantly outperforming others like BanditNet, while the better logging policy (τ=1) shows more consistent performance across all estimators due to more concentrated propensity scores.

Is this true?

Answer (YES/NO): NO